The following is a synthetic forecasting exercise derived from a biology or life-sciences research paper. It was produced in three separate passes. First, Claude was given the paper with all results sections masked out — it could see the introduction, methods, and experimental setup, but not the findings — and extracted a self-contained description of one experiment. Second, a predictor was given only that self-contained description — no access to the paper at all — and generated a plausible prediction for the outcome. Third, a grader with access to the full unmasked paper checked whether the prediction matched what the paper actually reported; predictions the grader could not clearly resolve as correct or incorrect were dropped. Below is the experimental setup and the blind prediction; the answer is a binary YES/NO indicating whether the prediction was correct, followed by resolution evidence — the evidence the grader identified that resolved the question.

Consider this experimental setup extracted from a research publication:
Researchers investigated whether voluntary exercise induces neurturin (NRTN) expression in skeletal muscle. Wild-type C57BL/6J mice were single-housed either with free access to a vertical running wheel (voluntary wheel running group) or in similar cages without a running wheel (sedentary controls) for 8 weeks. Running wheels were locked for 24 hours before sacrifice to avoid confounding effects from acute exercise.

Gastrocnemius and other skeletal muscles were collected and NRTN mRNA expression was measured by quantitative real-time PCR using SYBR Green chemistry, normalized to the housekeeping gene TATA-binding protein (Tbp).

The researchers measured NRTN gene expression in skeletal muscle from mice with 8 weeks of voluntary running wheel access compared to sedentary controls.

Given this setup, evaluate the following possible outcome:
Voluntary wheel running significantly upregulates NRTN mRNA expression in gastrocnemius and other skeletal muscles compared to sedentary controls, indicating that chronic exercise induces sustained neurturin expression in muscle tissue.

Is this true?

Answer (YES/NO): YES